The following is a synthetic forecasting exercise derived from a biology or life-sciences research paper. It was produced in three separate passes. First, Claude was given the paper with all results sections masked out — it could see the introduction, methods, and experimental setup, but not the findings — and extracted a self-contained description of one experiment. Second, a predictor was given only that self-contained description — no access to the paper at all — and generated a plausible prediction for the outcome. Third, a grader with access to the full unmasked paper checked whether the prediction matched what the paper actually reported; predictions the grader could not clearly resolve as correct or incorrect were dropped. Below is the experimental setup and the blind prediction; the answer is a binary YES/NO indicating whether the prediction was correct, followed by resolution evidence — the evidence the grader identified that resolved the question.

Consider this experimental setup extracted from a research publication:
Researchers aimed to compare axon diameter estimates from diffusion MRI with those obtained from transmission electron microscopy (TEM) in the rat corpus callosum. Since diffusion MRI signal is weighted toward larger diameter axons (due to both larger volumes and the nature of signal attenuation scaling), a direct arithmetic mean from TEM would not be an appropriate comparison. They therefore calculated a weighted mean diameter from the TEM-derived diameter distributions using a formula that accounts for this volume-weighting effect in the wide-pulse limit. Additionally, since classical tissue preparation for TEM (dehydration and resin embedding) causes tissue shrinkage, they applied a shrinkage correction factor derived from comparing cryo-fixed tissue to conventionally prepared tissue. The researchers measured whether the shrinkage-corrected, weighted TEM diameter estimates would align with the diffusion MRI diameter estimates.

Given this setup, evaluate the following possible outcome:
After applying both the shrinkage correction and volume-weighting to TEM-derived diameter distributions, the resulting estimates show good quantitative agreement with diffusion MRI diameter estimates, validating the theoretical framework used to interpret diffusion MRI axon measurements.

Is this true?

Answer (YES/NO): NO